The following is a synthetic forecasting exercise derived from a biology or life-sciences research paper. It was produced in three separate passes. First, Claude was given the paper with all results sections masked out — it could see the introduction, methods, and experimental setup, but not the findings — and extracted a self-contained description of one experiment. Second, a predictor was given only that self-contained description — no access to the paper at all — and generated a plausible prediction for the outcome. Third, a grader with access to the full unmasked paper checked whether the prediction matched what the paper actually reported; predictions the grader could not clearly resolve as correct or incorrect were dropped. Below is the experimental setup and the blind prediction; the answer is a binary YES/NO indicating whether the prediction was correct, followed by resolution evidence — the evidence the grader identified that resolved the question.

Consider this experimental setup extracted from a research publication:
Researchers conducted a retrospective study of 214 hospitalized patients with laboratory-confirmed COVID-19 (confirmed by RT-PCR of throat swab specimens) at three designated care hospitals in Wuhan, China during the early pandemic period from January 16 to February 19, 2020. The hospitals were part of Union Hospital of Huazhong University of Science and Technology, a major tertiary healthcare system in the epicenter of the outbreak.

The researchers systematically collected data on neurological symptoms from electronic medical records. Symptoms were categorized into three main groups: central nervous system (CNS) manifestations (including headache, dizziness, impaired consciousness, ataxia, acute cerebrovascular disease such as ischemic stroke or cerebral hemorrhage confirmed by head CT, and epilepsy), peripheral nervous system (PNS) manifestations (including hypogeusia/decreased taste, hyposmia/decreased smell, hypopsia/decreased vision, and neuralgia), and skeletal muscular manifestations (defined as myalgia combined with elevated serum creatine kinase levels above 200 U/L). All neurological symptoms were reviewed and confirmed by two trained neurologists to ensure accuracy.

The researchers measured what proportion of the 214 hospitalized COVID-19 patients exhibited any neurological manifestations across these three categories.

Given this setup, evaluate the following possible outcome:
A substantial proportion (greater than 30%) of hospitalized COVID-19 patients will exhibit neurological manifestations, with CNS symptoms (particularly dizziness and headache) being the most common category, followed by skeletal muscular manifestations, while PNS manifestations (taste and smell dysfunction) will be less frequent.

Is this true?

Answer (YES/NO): YES